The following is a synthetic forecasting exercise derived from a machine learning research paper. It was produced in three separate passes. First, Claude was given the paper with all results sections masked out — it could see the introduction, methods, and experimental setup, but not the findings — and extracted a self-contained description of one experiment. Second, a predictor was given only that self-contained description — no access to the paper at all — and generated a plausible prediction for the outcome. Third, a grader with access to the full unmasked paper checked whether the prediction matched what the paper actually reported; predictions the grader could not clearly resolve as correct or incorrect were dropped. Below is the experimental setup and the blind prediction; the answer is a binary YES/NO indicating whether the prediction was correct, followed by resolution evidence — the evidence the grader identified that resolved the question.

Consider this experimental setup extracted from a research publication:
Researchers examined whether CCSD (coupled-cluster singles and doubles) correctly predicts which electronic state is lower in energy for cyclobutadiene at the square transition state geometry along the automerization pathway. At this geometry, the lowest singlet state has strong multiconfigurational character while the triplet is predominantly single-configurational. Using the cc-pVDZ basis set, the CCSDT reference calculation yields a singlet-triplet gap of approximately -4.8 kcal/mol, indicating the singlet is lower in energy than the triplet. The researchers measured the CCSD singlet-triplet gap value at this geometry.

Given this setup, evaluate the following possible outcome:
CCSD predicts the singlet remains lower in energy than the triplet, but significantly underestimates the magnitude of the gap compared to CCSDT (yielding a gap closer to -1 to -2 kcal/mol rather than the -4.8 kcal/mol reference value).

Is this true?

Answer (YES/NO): NO